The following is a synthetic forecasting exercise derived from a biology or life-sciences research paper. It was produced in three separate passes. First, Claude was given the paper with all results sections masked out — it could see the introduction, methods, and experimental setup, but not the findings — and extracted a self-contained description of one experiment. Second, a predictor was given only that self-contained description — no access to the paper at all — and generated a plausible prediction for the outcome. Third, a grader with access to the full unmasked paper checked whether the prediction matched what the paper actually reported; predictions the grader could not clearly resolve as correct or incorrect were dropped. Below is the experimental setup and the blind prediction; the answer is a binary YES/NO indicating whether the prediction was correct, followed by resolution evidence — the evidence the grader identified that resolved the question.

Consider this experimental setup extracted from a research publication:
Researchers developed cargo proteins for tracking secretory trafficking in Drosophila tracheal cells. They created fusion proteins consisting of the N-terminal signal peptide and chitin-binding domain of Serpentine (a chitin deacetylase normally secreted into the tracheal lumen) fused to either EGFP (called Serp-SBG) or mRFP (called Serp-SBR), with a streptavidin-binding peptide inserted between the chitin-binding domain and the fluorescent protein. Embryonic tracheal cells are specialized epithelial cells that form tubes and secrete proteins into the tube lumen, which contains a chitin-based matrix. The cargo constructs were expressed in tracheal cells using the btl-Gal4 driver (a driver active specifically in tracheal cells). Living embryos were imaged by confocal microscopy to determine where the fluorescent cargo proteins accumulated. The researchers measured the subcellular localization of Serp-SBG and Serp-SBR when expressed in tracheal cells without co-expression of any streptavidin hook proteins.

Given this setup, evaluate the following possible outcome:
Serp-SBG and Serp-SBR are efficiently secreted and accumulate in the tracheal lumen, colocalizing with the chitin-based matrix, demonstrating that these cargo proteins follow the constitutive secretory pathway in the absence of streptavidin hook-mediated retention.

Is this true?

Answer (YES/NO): NO